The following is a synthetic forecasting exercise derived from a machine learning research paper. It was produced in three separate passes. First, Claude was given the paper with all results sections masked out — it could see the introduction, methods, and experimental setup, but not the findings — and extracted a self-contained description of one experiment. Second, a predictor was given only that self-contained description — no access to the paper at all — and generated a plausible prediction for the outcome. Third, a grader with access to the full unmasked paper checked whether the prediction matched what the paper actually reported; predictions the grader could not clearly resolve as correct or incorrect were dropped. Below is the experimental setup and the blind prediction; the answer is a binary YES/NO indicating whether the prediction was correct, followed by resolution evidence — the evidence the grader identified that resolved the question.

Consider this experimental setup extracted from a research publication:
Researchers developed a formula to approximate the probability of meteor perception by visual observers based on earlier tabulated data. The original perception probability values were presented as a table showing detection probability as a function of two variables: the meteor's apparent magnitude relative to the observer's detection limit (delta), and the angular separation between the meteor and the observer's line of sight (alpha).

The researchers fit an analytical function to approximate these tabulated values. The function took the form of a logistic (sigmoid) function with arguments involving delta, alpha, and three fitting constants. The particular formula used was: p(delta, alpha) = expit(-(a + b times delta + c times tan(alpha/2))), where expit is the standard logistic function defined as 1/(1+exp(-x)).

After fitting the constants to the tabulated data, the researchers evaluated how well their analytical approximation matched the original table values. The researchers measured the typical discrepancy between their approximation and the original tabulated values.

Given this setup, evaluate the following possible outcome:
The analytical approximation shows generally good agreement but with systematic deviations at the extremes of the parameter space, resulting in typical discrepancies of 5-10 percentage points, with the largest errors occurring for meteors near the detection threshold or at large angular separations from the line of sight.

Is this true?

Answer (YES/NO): NO